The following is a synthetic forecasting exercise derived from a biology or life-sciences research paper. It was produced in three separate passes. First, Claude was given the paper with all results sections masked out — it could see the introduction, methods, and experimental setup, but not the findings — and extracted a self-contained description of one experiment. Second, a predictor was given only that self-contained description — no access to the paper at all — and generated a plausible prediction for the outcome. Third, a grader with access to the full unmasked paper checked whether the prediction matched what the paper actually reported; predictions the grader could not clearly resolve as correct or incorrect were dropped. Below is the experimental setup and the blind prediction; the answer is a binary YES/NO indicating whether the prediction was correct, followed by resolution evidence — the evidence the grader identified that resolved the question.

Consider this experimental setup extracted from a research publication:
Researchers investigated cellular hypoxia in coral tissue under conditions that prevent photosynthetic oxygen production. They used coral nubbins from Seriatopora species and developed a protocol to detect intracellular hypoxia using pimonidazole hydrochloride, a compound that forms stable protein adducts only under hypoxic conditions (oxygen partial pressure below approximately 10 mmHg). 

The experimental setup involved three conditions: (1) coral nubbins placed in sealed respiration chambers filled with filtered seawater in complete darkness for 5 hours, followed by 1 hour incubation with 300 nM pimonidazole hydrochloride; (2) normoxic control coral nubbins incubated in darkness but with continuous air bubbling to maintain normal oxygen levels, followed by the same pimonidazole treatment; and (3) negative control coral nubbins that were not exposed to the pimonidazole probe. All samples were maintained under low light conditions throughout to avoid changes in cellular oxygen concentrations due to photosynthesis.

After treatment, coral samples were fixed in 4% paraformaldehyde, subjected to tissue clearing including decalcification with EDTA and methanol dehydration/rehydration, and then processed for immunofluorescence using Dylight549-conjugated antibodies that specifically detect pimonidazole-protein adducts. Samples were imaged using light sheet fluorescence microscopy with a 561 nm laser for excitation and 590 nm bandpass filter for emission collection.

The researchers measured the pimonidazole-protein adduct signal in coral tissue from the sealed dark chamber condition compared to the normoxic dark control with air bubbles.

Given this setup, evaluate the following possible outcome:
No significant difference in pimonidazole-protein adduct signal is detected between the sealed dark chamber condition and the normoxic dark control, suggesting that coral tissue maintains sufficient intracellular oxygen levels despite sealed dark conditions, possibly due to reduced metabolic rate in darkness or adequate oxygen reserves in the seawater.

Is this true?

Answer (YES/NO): NO